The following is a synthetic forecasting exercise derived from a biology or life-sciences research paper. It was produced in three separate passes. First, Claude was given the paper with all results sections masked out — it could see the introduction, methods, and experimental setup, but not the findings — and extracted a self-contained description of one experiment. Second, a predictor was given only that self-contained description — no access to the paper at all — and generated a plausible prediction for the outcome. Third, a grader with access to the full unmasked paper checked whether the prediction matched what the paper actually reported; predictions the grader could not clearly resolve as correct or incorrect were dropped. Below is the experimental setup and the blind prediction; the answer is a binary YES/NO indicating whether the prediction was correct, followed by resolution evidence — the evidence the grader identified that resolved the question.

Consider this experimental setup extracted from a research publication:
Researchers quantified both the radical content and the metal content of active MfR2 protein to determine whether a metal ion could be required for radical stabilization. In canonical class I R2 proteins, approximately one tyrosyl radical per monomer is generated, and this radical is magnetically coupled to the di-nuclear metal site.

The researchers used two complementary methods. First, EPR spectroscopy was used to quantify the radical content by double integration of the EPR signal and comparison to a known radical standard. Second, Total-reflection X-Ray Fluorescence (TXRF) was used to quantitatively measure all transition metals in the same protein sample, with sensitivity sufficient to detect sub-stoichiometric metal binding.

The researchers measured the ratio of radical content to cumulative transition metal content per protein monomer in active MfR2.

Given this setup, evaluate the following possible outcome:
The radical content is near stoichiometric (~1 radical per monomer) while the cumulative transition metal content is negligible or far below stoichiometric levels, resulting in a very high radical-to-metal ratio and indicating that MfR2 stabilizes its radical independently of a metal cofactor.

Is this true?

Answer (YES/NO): NO